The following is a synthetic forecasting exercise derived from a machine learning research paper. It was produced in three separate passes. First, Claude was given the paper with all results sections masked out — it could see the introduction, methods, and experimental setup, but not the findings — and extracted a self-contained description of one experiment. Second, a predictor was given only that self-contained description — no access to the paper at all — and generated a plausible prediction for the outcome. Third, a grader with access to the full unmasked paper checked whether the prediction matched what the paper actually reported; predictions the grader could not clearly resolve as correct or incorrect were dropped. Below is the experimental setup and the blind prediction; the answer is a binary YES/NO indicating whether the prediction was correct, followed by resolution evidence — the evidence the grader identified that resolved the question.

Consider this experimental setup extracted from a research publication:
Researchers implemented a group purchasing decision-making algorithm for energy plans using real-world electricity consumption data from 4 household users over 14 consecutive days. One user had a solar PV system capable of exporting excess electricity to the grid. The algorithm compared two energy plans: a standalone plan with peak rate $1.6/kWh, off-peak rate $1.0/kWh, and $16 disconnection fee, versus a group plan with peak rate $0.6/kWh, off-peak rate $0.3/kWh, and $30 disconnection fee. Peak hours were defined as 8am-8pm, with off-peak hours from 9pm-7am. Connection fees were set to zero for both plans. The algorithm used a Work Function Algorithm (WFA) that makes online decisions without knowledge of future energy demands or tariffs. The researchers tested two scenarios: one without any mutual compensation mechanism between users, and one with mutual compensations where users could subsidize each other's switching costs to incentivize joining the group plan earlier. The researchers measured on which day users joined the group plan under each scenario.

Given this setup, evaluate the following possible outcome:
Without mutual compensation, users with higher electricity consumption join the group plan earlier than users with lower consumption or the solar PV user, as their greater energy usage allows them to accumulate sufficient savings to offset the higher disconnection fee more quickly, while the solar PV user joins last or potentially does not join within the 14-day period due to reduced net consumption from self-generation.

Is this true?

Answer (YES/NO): NO